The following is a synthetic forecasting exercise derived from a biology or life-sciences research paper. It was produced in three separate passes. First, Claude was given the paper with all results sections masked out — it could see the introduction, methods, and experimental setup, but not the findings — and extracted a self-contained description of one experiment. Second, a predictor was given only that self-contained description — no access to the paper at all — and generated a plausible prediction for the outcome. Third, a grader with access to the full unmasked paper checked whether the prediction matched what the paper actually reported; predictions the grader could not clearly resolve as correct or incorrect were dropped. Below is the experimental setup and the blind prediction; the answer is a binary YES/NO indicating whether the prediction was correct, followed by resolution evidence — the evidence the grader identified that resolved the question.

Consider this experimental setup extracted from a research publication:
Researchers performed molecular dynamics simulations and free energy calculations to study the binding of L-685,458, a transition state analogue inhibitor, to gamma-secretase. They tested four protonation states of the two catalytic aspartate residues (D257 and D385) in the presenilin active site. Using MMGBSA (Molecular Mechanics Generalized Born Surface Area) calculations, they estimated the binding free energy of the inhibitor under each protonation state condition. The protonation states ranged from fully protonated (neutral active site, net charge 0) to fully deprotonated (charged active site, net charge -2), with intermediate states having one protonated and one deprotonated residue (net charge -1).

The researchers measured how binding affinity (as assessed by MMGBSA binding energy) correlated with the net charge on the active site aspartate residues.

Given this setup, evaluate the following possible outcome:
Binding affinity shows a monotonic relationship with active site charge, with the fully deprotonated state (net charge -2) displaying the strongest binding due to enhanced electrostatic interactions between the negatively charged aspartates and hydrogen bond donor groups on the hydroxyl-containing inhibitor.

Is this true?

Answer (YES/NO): NO